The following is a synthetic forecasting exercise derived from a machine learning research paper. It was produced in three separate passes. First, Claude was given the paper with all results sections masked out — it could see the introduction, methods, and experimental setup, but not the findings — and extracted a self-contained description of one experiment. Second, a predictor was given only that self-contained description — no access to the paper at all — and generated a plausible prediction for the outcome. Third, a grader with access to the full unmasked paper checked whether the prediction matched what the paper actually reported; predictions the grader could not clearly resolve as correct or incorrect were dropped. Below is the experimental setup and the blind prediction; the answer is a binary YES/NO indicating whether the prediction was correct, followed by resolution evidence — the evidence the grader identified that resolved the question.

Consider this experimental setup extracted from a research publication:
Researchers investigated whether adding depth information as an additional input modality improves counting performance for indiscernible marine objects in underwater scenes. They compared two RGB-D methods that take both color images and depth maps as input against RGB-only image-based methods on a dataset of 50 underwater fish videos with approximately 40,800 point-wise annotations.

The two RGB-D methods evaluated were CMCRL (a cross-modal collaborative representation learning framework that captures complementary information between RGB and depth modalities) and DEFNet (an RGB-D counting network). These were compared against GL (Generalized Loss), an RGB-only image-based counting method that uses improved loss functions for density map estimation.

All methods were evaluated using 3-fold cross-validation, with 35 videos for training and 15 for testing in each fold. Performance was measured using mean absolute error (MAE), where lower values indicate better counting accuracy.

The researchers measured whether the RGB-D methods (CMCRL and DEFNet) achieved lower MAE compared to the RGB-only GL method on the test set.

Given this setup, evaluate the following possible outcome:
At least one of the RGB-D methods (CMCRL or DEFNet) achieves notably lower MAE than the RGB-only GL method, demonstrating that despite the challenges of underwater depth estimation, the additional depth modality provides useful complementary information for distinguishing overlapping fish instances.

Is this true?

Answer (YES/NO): NO